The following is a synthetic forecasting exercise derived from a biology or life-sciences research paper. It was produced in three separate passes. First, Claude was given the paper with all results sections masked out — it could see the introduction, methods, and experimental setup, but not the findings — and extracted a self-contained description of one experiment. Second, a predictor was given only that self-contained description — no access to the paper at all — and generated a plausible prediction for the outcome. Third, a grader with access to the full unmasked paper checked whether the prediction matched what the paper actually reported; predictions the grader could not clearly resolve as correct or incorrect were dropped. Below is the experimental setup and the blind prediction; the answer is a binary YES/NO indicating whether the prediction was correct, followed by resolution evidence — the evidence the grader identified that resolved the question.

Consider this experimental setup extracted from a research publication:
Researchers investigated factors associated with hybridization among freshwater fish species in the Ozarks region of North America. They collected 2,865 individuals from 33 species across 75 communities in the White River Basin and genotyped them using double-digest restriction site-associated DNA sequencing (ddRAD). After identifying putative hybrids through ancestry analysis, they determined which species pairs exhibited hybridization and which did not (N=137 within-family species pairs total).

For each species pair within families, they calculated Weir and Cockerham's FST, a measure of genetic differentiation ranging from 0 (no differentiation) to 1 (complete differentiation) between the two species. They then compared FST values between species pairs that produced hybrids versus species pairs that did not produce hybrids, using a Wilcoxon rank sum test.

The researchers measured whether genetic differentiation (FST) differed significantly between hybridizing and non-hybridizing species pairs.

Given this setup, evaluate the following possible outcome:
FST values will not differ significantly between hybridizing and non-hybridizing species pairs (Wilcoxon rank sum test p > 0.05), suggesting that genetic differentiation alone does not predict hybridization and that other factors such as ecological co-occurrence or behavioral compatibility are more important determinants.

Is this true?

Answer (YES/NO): NO